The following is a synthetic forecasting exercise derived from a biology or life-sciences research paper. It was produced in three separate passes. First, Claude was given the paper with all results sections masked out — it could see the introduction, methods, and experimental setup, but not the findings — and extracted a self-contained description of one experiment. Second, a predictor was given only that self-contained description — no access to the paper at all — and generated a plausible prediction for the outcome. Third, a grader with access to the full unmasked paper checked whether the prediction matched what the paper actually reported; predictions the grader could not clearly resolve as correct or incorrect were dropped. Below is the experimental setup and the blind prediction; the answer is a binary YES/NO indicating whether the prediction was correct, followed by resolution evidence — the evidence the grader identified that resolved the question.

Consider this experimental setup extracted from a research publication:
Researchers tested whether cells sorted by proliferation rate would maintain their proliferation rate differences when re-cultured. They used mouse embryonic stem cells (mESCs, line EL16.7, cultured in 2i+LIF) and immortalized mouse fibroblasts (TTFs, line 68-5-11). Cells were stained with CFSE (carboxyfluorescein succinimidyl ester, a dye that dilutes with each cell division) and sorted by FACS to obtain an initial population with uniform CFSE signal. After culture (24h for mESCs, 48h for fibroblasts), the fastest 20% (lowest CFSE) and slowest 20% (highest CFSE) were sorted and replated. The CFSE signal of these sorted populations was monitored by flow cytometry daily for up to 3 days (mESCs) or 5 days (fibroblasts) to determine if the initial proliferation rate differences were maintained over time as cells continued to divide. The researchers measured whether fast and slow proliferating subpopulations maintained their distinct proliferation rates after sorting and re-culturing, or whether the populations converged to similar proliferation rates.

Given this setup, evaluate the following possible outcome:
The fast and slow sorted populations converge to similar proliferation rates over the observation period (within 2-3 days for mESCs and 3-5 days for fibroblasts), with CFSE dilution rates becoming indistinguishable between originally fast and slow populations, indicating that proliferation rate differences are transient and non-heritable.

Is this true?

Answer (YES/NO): NO